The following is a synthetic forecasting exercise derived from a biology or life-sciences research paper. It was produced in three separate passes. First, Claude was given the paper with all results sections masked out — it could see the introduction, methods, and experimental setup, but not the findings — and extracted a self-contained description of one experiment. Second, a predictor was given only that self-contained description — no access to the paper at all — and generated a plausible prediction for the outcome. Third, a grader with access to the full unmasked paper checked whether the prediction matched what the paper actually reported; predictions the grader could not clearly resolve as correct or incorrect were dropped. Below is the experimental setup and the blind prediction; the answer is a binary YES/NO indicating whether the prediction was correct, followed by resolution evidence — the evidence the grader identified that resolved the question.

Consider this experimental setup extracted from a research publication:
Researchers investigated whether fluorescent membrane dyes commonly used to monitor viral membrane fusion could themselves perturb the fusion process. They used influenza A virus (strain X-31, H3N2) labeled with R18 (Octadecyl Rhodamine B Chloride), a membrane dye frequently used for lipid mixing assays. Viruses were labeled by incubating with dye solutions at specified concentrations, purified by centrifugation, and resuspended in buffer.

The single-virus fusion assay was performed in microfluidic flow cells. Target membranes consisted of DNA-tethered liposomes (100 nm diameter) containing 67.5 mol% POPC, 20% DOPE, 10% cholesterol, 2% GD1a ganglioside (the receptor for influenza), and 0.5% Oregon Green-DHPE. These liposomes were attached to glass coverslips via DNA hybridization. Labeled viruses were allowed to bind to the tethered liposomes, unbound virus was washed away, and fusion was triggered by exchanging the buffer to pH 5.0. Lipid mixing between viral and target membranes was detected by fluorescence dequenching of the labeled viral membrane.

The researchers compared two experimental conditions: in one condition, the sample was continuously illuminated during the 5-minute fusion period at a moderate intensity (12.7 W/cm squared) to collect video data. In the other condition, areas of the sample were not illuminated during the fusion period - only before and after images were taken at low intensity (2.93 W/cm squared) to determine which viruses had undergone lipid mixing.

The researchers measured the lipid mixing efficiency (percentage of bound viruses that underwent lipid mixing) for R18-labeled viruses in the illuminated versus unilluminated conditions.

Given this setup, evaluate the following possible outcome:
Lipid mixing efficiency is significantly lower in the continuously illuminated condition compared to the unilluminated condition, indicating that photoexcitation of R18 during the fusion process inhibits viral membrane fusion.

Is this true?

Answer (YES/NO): YES